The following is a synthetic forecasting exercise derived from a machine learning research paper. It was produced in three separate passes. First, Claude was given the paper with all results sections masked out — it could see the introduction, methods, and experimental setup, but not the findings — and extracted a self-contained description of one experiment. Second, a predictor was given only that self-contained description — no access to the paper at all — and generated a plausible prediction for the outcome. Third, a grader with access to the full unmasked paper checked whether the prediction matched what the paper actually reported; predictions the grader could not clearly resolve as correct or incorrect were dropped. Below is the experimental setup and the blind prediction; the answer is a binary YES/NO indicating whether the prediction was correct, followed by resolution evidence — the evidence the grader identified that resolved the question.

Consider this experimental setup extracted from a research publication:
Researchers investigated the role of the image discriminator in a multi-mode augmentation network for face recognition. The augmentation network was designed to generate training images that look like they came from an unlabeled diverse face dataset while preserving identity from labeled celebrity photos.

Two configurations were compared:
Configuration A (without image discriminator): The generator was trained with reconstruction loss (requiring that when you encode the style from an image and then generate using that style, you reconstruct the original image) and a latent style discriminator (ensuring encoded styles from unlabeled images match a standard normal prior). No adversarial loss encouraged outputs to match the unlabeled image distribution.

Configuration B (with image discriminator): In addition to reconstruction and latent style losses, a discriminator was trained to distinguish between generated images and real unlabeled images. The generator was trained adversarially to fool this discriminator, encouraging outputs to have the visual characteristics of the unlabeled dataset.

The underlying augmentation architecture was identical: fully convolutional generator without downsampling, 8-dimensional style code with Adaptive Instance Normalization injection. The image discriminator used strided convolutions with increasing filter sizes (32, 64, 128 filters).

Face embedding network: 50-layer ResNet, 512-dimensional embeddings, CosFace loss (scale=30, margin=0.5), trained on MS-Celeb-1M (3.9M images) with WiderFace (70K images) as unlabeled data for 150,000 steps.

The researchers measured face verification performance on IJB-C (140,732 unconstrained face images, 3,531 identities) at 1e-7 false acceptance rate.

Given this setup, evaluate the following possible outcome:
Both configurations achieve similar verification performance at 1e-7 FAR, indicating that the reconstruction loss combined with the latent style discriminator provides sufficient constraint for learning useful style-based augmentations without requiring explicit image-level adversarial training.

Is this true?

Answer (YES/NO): NO